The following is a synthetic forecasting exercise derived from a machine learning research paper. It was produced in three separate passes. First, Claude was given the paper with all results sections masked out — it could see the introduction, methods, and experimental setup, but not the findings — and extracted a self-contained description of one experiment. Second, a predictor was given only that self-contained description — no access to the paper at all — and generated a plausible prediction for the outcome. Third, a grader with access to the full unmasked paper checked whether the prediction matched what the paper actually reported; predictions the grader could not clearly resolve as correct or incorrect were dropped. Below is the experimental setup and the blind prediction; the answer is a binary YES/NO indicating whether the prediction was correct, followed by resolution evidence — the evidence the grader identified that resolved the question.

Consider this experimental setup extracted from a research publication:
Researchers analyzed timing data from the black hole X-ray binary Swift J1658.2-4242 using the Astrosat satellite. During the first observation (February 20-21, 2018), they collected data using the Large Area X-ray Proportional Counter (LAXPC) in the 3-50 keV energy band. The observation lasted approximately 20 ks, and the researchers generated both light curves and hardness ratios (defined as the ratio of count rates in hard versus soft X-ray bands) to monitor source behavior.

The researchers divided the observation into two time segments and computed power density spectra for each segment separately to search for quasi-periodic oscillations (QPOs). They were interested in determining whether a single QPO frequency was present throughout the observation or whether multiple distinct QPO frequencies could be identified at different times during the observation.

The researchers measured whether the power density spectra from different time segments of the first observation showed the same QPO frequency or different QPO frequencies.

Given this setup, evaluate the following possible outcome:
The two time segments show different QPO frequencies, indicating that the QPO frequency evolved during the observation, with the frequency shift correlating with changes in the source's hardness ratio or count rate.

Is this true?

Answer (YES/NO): NO